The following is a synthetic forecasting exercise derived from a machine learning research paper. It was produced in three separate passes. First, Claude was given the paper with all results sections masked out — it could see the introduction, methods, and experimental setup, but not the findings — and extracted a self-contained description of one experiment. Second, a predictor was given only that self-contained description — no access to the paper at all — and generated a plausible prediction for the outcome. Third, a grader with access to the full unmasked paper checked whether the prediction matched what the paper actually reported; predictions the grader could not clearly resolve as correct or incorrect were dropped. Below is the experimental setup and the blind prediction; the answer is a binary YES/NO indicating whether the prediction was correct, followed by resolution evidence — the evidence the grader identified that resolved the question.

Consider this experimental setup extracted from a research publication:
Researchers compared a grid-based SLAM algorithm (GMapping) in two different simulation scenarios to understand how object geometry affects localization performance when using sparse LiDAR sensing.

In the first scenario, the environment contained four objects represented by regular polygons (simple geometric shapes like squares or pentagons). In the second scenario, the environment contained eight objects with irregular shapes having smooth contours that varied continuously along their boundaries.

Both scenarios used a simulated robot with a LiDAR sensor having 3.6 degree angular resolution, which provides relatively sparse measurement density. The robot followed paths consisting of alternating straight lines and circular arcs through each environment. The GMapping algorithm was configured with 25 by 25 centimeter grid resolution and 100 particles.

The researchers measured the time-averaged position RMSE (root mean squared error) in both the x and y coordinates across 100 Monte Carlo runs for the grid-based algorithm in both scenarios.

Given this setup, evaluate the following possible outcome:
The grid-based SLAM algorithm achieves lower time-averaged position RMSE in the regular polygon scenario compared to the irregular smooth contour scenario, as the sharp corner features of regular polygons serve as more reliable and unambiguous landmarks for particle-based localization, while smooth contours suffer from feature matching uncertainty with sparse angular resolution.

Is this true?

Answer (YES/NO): NO